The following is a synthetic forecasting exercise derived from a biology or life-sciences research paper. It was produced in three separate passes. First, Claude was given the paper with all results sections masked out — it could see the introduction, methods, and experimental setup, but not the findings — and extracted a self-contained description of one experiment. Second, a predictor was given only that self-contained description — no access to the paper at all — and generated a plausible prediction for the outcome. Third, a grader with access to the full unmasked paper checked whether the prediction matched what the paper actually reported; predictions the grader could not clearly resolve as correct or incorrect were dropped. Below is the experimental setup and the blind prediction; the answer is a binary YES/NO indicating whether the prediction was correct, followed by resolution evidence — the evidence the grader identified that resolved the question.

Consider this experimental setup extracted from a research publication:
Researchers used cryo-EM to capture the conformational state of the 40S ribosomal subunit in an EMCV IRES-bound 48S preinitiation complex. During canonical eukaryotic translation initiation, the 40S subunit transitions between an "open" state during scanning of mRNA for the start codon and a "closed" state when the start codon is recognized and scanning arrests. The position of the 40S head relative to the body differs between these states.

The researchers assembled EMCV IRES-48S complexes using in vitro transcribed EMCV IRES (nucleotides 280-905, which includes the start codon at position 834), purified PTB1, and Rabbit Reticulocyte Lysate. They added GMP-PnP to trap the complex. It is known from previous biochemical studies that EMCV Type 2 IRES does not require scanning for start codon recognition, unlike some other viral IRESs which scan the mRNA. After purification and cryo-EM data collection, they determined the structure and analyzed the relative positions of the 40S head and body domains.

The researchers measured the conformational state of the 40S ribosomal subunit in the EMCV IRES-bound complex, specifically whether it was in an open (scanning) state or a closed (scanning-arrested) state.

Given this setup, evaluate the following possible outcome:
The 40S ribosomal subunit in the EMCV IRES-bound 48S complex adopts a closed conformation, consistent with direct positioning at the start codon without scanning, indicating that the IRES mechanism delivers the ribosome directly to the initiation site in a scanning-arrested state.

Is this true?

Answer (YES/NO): YES